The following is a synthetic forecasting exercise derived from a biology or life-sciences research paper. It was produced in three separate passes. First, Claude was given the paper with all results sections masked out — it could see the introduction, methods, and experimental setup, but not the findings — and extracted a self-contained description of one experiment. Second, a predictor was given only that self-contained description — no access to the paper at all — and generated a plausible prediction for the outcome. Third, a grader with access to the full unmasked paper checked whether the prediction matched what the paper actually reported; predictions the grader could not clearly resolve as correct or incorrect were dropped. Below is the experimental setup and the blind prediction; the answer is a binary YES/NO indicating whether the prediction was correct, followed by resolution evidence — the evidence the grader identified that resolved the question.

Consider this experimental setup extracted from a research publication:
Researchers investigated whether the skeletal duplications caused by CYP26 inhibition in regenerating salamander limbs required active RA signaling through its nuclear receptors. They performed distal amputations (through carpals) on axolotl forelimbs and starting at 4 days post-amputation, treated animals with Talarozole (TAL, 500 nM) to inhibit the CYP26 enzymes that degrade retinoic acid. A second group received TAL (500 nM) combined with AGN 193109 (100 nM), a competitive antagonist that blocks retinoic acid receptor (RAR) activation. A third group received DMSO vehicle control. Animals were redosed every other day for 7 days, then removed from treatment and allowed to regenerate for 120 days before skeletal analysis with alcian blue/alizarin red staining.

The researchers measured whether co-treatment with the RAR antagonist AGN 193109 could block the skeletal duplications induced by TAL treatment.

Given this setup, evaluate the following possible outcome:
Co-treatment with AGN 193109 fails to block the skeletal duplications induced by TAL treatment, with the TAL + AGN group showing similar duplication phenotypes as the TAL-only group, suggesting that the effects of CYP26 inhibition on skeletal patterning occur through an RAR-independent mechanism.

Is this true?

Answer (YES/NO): NO